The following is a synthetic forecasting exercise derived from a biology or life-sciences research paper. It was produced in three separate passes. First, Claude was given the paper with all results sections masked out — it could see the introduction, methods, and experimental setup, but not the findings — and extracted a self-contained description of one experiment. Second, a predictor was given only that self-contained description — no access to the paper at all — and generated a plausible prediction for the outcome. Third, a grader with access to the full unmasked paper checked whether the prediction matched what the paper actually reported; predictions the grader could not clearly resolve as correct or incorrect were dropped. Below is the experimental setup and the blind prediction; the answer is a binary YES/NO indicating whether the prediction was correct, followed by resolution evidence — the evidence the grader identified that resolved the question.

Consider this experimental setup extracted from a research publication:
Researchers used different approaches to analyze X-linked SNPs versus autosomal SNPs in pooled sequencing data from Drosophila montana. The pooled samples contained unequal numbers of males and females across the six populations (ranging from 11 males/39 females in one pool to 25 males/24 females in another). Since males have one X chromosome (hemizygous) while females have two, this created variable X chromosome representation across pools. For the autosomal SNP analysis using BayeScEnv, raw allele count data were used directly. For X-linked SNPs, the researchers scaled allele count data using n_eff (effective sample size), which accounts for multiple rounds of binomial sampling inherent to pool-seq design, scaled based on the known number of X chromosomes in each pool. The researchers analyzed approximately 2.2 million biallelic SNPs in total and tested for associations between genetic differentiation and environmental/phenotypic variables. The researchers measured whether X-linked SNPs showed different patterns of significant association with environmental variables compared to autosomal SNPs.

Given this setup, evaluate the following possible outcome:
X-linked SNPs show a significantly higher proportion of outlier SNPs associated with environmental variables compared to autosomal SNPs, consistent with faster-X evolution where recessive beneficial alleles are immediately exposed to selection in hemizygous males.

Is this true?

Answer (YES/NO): YES